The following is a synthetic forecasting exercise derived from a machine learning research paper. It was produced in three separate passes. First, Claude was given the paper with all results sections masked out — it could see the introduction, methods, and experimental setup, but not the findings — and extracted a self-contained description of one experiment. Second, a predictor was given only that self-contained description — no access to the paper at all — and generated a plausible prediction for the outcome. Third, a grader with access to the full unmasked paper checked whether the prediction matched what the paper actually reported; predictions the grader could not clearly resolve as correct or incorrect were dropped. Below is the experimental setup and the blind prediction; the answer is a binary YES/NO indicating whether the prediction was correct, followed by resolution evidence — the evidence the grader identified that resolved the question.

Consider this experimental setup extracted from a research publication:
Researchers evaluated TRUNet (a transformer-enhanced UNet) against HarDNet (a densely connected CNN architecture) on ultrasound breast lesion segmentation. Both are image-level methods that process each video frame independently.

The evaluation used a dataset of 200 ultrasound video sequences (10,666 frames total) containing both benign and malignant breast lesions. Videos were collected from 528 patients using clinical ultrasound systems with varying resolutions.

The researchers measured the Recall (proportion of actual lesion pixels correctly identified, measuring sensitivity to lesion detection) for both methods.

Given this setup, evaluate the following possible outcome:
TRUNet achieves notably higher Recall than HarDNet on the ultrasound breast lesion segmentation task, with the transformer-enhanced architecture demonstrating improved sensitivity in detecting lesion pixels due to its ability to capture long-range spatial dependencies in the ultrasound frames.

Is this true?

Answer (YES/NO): NO